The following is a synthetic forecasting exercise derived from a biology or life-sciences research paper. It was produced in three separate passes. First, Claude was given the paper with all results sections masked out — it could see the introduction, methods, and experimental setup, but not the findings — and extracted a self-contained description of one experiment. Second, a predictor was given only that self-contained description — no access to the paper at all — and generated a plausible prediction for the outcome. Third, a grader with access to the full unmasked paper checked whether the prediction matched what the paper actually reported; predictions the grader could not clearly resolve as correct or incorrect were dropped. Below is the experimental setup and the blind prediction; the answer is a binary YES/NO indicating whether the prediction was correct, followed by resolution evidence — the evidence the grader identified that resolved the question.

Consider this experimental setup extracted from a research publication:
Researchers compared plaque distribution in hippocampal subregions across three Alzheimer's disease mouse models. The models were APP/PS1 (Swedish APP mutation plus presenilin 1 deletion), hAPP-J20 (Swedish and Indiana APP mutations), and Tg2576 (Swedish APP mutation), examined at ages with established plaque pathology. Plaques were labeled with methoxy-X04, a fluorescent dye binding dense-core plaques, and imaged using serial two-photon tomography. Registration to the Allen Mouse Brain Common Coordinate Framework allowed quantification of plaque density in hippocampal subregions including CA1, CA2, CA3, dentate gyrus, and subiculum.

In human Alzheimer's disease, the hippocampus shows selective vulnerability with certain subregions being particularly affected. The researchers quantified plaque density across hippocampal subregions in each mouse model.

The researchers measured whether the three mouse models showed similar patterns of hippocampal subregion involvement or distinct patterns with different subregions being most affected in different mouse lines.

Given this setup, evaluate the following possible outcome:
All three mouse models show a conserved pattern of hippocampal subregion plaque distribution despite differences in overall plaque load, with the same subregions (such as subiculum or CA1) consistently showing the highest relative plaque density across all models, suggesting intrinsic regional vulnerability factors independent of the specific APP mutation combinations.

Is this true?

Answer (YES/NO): NO